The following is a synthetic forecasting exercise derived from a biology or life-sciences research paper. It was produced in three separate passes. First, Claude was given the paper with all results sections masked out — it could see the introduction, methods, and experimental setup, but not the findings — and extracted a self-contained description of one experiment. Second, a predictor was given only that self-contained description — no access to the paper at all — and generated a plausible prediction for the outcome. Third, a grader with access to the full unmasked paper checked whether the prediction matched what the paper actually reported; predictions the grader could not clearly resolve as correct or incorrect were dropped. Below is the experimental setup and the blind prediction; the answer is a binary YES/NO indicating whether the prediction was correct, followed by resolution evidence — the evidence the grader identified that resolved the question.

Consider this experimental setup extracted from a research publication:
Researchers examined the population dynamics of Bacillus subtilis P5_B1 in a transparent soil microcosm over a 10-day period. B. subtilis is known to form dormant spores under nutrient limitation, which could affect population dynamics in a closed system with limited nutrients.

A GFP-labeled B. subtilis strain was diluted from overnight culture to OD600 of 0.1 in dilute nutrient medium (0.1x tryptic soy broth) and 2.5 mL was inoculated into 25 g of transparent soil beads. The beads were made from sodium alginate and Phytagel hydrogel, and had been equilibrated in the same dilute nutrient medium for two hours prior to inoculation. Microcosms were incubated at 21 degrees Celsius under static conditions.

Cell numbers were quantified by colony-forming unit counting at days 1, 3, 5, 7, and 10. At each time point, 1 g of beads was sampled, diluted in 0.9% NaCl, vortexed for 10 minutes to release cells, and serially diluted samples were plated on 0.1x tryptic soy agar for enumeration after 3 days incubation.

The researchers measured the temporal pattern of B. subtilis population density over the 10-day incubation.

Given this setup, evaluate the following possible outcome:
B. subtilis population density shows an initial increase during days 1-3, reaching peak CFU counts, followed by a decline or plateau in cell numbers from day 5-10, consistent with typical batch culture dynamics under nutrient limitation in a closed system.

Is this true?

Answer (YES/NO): NO